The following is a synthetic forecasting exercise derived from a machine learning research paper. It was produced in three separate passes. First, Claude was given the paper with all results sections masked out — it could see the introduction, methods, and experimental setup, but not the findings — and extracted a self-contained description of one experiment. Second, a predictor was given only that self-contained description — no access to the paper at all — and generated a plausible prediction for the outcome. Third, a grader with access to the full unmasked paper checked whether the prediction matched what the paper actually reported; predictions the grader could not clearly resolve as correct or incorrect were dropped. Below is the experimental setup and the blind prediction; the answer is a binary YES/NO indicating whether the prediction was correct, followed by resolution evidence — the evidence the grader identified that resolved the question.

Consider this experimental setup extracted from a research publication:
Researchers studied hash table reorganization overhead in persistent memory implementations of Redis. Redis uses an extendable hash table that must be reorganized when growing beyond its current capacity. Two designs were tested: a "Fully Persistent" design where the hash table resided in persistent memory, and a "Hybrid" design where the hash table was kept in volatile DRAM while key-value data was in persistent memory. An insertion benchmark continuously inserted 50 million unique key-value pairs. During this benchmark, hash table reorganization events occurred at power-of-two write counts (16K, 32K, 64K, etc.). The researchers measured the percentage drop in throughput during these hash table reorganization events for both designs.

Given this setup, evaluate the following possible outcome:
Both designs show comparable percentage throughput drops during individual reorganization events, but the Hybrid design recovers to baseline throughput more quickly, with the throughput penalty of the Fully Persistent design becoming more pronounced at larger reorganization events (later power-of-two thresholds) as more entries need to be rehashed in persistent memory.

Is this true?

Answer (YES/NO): NO